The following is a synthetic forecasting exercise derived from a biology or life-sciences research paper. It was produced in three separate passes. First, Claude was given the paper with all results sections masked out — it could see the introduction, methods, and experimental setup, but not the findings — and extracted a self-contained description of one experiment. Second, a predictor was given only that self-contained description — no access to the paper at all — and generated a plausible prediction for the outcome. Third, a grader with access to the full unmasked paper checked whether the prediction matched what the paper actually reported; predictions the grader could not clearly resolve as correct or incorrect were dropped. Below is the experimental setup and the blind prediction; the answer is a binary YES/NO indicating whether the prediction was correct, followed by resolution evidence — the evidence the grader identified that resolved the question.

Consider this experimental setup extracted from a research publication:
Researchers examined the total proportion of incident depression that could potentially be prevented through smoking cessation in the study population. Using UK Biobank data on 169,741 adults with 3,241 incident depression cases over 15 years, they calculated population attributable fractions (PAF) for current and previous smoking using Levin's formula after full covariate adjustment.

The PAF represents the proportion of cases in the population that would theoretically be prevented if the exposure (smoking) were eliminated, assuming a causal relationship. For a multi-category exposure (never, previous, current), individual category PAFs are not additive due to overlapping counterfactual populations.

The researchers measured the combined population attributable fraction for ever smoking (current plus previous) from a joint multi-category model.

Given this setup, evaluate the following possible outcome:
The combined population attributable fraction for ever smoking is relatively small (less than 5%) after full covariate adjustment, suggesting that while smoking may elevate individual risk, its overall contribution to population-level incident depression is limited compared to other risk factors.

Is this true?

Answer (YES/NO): NO